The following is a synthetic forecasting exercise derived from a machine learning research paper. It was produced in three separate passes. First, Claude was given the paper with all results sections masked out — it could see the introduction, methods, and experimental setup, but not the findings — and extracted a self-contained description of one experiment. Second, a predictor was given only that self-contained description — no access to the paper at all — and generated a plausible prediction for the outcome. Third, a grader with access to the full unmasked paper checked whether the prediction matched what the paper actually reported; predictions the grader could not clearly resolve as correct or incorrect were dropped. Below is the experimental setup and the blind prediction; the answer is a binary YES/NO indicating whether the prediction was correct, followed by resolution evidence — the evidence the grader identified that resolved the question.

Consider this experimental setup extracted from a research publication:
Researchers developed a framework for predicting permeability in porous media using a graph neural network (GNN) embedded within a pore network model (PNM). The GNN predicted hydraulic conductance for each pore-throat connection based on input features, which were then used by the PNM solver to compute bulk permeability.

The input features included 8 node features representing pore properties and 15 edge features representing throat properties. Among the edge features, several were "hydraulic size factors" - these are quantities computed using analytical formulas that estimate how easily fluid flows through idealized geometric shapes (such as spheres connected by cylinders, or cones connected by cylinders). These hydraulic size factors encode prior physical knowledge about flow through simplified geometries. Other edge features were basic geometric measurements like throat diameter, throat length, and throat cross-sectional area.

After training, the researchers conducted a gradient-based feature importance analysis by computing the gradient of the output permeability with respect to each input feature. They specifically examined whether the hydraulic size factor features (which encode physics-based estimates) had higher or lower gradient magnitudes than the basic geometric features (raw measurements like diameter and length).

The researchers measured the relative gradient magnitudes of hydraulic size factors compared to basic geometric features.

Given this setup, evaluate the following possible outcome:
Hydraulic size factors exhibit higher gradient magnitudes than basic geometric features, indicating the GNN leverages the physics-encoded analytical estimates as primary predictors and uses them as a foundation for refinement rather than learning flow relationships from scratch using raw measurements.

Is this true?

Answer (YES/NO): NO